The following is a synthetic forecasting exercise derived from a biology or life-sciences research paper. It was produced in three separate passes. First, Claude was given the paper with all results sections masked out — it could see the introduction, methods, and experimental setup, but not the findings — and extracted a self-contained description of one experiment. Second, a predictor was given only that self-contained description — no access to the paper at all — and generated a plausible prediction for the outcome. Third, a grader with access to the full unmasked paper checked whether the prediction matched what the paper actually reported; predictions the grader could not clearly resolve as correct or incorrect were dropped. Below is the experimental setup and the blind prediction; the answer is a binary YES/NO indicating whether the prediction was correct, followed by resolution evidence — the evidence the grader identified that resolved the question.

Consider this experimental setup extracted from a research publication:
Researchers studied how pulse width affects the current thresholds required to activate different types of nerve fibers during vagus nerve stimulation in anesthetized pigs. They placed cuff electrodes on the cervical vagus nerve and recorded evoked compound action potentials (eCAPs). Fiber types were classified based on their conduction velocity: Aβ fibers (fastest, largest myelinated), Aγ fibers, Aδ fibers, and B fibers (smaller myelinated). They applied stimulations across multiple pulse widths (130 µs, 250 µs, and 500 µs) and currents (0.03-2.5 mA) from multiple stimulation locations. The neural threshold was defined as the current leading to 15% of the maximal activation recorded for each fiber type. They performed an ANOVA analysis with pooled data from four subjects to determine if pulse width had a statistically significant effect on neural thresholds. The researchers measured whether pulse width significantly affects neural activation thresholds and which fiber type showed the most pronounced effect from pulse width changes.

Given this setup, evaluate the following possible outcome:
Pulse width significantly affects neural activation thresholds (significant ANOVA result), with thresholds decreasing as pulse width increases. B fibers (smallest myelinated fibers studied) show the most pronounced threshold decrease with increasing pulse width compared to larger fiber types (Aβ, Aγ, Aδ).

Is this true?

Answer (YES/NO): NO